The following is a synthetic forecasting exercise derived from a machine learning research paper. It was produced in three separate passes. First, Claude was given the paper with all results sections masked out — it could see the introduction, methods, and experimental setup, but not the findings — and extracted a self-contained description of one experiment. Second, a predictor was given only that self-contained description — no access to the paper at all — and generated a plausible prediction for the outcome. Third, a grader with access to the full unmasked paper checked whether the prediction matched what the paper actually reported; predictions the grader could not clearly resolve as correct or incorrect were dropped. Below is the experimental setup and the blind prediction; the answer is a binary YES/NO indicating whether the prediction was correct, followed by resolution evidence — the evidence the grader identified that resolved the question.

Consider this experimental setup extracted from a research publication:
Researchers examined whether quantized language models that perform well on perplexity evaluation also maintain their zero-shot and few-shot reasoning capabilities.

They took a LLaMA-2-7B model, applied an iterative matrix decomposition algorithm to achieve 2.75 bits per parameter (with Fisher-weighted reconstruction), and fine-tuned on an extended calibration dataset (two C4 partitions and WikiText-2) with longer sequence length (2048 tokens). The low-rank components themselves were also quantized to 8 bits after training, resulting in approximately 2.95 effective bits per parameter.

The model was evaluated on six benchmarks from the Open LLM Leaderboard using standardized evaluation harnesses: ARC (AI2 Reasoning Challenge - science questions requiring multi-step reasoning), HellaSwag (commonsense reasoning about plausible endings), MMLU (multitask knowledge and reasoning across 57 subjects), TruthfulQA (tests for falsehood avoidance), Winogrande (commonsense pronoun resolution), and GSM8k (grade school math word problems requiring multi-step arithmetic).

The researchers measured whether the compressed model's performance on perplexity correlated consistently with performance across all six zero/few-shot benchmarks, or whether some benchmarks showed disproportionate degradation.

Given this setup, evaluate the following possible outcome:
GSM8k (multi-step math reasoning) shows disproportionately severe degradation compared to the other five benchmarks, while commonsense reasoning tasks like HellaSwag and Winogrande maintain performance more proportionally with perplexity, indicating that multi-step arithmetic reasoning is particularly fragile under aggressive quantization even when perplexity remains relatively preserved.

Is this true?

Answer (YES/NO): NO